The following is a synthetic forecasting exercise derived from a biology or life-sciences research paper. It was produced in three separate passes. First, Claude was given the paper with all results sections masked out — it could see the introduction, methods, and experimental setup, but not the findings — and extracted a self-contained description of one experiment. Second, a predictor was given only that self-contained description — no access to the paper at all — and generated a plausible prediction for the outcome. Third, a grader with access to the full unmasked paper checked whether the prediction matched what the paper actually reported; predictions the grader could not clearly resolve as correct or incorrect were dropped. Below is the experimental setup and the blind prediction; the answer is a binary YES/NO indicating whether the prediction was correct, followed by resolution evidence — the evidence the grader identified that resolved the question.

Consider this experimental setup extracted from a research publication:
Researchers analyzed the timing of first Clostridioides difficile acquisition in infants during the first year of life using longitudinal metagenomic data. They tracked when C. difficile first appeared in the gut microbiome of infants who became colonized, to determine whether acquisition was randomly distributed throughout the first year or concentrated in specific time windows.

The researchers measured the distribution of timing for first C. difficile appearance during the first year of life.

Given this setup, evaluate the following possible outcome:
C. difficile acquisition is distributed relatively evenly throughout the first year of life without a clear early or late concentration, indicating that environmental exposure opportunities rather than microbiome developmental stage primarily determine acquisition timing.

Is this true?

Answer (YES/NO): NO